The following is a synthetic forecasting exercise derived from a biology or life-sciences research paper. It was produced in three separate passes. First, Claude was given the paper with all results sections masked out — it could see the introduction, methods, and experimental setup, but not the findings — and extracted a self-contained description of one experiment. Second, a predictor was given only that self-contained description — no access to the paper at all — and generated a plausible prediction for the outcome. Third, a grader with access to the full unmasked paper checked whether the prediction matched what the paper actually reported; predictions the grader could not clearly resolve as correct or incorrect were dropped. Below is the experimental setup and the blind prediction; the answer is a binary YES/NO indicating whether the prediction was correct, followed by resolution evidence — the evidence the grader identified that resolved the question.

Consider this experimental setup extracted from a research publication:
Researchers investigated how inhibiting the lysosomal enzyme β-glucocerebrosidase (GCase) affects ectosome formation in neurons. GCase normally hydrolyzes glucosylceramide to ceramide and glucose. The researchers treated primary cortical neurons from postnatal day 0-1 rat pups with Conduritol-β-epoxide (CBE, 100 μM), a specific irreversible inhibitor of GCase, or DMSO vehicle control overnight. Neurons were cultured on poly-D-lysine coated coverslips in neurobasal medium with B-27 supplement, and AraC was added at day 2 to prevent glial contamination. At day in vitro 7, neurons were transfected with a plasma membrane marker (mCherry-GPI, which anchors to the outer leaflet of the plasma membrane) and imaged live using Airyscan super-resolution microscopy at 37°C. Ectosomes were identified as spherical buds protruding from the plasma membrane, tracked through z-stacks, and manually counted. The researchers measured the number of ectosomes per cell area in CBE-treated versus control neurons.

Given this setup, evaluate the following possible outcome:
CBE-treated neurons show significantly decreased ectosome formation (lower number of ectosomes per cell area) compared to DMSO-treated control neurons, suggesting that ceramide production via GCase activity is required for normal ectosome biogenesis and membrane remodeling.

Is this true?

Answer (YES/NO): NO